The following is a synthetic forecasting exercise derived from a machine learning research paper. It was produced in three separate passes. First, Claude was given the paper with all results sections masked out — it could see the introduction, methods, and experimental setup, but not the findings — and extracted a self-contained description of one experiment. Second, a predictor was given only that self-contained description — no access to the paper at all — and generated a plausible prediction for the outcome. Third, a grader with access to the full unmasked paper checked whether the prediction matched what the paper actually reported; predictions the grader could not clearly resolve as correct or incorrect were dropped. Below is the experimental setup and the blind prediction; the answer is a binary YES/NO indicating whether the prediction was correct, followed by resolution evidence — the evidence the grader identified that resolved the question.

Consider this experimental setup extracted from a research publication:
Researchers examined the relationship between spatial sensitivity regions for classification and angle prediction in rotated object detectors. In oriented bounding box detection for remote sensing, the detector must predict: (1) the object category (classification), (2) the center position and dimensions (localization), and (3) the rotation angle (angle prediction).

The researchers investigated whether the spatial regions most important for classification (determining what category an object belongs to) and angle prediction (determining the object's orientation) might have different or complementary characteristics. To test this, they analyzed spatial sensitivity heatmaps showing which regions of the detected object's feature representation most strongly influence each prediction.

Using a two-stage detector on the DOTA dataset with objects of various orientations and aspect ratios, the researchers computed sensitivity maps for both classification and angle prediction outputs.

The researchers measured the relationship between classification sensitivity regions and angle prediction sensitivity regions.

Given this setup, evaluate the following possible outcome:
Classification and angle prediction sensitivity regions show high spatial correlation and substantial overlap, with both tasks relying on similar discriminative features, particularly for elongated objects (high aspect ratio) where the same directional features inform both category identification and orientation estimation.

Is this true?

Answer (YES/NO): NO